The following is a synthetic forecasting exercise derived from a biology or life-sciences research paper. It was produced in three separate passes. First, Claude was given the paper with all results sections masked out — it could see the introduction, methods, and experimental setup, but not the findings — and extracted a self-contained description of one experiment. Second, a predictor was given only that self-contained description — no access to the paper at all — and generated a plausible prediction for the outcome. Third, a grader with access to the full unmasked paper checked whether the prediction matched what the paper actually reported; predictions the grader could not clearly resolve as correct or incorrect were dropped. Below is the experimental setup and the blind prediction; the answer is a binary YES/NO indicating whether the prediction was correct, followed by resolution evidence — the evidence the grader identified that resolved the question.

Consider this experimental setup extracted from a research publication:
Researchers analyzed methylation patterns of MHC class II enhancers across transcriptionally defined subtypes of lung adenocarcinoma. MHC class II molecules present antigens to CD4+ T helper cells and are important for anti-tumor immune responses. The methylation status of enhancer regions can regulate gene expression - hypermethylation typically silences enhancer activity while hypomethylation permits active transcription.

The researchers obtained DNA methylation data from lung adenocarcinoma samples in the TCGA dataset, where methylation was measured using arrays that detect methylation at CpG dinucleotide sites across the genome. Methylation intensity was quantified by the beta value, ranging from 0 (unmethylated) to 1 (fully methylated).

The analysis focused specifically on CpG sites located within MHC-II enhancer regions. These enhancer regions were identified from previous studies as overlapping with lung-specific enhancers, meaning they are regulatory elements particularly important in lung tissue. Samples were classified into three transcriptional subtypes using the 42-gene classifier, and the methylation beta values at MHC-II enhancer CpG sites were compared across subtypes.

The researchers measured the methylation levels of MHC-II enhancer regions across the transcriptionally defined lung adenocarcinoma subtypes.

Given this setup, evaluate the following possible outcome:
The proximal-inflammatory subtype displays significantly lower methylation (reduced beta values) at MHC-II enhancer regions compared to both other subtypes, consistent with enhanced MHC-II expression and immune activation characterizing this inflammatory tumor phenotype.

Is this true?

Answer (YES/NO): NO